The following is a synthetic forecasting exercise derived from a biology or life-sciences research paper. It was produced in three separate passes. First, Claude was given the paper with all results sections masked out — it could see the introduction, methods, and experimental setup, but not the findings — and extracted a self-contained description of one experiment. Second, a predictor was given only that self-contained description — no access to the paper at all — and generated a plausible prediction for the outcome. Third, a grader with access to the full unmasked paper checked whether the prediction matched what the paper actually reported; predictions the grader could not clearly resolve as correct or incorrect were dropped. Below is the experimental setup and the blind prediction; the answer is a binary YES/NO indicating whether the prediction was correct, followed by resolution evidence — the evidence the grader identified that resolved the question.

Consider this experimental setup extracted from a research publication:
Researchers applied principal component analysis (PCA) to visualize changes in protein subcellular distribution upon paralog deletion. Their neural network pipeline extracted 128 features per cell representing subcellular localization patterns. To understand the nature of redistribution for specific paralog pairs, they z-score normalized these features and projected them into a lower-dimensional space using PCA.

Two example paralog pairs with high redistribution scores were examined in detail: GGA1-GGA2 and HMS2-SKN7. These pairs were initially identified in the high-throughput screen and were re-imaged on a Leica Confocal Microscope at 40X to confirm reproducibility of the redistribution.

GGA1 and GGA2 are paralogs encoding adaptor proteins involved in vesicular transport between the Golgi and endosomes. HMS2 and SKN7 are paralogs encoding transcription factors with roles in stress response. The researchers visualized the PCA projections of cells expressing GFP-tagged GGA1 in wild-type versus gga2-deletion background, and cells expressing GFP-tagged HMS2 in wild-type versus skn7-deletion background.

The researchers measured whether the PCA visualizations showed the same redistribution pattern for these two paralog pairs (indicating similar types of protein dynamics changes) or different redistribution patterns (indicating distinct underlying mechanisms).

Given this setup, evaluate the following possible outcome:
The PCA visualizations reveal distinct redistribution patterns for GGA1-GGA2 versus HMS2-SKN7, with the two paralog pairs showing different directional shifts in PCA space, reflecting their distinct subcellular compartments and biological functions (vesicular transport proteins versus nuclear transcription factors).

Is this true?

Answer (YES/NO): YES